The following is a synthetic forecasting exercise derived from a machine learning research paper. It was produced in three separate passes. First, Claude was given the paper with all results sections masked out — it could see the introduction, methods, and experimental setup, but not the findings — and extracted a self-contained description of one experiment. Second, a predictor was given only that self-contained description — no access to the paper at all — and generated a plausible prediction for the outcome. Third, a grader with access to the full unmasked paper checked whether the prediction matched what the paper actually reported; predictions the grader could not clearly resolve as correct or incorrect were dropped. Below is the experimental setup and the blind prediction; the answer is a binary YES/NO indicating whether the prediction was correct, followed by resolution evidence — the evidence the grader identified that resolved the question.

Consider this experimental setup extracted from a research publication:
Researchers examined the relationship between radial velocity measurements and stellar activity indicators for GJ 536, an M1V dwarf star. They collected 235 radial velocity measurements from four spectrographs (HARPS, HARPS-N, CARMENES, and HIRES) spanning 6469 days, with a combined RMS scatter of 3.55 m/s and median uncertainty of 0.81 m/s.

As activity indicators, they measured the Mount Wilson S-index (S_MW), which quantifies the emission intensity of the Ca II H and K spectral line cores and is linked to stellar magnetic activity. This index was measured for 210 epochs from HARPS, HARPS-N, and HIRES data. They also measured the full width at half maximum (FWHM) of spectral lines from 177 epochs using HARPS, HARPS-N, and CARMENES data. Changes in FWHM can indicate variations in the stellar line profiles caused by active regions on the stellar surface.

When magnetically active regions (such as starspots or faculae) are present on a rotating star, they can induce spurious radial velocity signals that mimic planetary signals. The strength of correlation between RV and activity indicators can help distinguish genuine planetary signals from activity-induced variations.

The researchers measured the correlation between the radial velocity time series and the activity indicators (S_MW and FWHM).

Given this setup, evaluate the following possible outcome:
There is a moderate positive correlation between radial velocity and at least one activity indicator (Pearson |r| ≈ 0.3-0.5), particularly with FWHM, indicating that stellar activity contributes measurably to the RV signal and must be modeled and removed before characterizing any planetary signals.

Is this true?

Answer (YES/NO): NO